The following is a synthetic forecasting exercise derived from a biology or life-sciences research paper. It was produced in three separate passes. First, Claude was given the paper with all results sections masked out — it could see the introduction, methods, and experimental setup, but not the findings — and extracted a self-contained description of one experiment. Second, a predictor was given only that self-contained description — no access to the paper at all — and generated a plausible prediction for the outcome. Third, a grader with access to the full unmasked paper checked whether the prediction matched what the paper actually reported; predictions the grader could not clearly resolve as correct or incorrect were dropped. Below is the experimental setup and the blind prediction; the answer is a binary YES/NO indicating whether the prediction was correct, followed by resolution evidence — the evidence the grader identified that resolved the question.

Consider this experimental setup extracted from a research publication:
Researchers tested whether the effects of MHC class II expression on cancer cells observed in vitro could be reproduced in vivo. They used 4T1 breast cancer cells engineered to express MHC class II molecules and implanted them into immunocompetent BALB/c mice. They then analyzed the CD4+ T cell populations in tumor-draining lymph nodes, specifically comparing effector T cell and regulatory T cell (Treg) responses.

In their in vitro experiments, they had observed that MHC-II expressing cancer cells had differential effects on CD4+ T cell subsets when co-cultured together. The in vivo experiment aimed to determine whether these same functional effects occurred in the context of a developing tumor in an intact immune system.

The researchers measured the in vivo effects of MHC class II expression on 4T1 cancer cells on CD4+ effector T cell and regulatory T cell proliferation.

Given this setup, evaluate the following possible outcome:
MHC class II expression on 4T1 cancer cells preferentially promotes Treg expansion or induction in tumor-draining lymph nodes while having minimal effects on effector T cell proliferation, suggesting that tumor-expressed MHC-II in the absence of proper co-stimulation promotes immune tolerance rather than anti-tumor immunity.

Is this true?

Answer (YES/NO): YES